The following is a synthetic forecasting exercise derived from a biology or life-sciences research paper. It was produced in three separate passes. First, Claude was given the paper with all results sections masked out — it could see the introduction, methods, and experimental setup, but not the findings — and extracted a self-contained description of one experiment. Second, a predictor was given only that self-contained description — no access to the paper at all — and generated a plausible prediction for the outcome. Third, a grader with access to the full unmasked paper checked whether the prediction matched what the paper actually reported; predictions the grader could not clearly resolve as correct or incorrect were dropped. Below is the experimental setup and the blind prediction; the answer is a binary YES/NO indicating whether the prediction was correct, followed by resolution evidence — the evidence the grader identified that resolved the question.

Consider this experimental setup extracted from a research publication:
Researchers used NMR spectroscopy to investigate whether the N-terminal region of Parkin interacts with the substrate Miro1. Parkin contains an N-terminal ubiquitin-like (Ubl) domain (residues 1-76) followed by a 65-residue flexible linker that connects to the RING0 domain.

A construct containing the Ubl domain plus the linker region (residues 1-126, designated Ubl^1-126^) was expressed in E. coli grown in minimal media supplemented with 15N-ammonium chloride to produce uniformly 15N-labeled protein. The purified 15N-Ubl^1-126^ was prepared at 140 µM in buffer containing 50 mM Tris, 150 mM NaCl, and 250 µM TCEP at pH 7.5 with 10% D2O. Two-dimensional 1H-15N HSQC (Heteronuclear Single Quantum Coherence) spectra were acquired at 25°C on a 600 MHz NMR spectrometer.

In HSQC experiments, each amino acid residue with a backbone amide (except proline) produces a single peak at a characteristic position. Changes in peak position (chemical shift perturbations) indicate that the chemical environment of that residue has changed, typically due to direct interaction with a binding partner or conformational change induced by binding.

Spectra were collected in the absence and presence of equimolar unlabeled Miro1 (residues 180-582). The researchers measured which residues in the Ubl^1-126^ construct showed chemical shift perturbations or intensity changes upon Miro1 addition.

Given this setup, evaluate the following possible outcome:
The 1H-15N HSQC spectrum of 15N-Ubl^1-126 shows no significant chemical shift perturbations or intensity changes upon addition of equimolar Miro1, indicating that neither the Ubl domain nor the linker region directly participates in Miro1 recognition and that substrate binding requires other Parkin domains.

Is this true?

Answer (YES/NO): NO